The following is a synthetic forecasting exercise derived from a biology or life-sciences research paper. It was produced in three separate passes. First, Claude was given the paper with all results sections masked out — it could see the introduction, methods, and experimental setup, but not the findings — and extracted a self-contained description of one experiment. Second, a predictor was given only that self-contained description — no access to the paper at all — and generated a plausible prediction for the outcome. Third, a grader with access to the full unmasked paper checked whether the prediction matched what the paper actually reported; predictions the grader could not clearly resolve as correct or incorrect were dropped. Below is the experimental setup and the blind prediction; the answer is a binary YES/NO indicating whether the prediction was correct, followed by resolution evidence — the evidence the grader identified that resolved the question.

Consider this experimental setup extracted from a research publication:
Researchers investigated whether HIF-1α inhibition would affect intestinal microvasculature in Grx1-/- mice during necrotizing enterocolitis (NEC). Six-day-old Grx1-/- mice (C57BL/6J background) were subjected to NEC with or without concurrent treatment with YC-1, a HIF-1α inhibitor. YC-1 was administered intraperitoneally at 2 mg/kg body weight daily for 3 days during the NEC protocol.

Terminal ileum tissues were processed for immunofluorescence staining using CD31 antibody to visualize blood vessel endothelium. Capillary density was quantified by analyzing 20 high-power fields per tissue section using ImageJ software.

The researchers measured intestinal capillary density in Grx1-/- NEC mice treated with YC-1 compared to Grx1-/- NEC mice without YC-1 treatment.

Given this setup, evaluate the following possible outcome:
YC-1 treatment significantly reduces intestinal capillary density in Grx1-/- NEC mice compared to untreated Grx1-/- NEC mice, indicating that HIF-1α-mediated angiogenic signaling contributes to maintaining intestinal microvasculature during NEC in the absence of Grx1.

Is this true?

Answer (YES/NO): YES